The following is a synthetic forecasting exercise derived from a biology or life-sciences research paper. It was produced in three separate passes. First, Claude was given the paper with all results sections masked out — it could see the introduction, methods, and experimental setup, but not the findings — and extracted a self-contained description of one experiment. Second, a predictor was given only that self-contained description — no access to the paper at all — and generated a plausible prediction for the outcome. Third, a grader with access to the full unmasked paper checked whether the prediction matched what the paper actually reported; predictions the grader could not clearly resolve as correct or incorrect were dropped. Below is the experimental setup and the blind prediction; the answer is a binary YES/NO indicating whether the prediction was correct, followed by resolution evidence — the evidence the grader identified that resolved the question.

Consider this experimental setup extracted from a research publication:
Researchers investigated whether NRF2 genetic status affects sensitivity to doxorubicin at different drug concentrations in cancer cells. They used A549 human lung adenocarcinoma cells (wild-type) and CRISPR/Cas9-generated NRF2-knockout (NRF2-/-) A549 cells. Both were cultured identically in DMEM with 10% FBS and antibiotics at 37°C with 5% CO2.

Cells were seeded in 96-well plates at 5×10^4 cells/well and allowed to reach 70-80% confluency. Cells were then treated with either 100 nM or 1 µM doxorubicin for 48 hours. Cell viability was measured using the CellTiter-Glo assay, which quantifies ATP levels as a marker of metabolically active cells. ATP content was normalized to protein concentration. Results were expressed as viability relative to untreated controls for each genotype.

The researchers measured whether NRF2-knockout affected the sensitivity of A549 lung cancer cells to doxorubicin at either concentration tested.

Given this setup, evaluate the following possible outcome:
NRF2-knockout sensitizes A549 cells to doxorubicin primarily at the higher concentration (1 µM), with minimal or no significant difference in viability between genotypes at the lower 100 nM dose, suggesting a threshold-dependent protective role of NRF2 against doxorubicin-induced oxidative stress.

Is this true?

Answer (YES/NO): NO